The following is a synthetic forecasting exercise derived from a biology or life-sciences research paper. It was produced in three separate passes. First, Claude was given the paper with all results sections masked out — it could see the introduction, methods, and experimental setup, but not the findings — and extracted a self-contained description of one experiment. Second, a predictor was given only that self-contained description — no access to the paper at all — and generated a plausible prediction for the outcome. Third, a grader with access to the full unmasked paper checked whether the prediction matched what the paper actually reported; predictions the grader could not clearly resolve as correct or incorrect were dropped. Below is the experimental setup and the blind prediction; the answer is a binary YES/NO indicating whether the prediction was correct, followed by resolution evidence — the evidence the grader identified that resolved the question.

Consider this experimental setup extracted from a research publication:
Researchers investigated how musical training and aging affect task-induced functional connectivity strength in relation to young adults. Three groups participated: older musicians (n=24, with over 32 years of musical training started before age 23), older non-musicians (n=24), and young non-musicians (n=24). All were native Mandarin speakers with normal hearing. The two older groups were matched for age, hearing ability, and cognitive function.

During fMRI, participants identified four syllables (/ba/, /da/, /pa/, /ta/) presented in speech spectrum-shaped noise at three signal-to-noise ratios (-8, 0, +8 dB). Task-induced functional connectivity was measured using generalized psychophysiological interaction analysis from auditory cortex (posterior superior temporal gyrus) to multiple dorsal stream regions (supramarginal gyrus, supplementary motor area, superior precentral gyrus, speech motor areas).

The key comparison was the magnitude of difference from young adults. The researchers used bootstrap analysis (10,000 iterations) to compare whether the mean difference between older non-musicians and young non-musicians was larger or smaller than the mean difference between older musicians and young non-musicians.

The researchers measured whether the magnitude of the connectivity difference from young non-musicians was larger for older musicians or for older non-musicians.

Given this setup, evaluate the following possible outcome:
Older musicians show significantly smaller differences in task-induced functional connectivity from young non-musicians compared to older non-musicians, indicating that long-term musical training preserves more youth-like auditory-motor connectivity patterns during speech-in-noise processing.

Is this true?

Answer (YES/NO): YES